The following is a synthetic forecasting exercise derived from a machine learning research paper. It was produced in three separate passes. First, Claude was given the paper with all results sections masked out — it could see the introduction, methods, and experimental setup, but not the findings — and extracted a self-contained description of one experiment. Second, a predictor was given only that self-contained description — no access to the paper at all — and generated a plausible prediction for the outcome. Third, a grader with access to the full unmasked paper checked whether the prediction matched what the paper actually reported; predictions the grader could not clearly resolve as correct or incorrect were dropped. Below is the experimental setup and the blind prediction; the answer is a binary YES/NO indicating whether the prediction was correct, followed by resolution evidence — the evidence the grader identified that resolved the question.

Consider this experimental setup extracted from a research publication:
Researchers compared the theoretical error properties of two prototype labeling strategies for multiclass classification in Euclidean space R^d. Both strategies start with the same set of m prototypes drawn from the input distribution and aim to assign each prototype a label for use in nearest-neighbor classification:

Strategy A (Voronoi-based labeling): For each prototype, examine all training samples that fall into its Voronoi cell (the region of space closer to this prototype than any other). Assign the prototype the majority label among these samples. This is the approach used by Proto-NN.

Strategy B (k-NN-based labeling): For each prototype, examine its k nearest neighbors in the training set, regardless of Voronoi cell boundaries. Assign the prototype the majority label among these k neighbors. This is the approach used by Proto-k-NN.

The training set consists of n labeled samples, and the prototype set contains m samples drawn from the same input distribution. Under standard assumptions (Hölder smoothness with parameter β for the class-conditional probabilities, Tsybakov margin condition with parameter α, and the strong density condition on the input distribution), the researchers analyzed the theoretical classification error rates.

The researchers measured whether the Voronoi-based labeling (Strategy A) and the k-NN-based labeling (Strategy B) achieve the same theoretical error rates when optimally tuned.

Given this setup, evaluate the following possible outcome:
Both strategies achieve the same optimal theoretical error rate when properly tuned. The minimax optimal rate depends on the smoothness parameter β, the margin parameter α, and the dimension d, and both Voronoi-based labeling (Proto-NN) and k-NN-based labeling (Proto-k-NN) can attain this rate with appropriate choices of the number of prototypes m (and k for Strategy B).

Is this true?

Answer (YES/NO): YES